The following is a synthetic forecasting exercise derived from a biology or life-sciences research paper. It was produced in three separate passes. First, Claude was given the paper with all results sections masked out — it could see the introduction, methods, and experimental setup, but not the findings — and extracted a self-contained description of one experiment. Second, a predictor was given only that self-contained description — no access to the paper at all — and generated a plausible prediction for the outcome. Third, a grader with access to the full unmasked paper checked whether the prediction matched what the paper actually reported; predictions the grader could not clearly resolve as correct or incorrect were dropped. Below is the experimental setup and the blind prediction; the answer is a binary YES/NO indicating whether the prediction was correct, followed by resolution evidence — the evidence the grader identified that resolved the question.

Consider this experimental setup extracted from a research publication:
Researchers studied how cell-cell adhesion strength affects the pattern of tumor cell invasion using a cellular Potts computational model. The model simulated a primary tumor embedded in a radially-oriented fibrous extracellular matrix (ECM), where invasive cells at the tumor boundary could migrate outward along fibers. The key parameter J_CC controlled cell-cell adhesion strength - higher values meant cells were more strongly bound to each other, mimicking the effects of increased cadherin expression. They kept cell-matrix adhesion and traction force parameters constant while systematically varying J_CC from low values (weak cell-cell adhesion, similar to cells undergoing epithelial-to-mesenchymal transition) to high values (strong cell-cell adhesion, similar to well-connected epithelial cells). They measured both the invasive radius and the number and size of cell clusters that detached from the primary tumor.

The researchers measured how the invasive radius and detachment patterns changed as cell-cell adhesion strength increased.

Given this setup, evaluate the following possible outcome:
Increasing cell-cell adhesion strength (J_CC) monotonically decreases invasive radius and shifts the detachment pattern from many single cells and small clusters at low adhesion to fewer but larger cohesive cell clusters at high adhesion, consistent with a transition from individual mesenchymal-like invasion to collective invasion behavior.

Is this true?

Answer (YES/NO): YES